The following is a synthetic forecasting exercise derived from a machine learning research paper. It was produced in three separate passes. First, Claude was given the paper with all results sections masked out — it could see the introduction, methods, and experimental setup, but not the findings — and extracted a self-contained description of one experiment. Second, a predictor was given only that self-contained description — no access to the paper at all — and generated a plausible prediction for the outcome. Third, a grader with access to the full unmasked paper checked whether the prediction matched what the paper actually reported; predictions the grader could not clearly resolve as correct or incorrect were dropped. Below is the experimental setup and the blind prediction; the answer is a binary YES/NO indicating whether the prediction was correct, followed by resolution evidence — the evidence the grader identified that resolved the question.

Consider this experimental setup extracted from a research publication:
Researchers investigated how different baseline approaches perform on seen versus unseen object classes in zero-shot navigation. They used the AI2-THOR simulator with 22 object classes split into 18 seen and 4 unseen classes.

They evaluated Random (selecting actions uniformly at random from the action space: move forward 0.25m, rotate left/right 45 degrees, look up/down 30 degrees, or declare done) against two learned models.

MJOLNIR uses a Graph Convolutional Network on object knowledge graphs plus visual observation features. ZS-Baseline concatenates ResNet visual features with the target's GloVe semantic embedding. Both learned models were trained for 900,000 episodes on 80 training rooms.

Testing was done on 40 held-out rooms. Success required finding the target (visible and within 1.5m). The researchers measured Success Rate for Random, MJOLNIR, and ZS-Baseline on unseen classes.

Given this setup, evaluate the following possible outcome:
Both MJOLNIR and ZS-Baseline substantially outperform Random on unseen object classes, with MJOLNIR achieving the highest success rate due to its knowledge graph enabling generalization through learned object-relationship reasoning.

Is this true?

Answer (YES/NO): YES